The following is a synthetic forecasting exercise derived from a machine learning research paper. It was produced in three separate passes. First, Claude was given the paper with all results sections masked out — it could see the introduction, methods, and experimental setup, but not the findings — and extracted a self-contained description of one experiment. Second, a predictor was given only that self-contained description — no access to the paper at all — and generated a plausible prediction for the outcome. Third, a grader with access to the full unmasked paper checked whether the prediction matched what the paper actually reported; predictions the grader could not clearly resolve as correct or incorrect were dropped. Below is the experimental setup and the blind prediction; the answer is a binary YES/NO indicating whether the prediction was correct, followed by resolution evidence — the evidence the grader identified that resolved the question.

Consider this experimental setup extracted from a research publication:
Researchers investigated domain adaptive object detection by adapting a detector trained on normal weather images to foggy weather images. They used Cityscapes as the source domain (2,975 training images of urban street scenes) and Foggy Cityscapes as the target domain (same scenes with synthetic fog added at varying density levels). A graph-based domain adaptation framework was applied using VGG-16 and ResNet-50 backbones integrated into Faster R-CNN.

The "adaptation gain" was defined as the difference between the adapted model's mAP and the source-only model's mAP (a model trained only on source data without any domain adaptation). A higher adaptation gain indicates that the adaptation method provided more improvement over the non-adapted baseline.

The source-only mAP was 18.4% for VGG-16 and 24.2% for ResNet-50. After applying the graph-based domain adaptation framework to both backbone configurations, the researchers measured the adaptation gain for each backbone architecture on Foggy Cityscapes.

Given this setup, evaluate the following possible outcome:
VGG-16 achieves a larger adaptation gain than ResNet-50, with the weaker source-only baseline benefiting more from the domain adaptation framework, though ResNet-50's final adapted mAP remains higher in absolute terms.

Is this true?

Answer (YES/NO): YES